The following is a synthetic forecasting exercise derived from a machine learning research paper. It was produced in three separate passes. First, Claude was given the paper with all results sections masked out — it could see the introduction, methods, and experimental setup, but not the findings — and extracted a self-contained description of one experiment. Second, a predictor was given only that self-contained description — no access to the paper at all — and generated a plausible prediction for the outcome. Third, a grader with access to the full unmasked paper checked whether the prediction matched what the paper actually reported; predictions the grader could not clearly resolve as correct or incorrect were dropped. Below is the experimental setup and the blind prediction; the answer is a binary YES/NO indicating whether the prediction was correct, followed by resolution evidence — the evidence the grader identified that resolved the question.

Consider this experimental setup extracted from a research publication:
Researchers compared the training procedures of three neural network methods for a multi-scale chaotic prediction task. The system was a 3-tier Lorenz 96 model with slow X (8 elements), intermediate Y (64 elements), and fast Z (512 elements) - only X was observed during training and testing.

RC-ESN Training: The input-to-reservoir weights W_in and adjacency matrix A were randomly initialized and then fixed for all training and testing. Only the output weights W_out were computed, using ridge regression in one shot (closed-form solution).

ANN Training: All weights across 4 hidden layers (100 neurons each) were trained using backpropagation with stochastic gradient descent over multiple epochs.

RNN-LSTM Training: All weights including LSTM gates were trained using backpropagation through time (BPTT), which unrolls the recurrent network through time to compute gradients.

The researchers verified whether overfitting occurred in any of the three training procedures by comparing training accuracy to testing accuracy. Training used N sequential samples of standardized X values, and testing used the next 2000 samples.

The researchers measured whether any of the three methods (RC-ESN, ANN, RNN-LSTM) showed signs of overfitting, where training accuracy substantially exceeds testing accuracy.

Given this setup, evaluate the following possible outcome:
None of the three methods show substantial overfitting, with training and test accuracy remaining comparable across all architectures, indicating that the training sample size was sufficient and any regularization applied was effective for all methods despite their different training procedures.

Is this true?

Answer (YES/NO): YES